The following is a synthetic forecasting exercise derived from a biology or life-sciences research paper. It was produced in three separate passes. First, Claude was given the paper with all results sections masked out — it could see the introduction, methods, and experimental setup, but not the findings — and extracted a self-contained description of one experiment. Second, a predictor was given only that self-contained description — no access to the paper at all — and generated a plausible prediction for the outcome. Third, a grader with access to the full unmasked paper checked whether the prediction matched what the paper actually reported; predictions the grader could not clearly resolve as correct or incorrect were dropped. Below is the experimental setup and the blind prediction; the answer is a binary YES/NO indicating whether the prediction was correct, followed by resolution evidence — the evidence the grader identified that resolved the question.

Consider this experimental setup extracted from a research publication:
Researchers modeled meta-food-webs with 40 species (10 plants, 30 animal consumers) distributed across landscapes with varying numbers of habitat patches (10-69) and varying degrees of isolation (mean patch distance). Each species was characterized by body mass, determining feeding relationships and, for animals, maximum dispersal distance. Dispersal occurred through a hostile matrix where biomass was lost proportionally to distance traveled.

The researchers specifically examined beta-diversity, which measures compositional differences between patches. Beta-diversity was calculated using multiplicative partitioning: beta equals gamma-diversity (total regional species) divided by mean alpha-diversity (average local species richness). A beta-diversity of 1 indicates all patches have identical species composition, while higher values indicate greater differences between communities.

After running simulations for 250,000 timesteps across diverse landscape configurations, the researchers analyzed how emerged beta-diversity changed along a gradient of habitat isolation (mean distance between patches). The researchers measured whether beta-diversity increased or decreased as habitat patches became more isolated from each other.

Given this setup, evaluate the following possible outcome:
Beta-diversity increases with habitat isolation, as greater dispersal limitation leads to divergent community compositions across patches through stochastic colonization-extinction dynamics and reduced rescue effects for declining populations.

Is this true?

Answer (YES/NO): NO